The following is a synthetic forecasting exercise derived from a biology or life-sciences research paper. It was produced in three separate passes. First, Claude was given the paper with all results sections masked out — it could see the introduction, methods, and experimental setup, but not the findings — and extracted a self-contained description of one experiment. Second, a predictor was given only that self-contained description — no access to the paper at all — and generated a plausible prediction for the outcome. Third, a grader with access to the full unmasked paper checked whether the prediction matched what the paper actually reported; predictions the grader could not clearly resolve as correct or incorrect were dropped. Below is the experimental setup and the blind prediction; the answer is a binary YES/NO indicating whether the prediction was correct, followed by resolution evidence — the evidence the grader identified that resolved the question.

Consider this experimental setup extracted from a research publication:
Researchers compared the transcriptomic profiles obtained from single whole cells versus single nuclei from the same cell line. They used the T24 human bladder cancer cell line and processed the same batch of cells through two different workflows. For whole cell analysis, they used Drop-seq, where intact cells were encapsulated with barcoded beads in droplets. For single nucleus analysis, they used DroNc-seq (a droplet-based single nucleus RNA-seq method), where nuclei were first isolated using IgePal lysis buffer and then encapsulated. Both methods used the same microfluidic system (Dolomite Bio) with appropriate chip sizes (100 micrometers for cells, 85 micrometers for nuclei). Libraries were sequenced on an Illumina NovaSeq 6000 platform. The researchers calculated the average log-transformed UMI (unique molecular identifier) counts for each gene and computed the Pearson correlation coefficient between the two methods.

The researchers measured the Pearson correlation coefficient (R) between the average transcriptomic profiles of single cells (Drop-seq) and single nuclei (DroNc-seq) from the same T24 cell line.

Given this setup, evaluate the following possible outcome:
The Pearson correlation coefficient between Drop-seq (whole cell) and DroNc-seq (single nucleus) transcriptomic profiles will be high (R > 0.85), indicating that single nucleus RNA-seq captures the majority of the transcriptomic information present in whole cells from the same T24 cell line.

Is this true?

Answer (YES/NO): NO